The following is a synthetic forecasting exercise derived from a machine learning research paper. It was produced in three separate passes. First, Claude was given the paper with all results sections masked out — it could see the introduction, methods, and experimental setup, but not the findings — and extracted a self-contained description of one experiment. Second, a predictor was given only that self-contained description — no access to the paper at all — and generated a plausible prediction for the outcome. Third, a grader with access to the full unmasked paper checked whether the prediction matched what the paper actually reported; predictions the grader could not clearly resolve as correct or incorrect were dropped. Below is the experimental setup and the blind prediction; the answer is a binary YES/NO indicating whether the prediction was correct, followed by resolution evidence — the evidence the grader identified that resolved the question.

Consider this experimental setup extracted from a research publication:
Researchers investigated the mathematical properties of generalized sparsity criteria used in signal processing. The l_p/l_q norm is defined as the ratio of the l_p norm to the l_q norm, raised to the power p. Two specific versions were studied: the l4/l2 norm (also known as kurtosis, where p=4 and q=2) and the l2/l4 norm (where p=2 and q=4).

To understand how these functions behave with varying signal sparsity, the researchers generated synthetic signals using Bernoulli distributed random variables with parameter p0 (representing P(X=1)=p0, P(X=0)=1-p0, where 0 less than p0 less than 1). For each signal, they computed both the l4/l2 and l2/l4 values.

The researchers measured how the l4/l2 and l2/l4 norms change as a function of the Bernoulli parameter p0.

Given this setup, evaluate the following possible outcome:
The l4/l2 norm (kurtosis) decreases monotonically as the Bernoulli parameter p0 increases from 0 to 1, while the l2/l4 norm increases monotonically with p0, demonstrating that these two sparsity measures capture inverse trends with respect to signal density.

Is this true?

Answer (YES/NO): YES